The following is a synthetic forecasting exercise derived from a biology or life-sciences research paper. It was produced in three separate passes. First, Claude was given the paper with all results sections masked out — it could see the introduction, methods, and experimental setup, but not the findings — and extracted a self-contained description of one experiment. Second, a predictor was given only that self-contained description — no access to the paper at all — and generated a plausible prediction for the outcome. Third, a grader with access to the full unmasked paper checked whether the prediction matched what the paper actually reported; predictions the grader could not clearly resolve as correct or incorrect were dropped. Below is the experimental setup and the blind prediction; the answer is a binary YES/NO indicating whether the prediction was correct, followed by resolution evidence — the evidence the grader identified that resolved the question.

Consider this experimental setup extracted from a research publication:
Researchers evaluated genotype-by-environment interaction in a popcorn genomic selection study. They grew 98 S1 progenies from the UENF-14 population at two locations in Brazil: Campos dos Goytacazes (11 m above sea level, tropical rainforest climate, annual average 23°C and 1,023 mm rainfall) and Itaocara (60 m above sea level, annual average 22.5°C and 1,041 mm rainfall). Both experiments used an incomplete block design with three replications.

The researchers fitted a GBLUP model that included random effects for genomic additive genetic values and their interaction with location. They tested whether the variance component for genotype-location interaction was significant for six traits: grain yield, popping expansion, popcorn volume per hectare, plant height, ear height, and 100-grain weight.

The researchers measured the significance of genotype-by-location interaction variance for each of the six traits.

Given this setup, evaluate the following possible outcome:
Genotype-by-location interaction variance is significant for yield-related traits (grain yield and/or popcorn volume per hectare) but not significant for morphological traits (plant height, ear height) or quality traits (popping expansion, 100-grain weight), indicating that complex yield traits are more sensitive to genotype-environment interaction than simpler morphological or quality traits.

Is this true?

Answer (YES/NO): YES